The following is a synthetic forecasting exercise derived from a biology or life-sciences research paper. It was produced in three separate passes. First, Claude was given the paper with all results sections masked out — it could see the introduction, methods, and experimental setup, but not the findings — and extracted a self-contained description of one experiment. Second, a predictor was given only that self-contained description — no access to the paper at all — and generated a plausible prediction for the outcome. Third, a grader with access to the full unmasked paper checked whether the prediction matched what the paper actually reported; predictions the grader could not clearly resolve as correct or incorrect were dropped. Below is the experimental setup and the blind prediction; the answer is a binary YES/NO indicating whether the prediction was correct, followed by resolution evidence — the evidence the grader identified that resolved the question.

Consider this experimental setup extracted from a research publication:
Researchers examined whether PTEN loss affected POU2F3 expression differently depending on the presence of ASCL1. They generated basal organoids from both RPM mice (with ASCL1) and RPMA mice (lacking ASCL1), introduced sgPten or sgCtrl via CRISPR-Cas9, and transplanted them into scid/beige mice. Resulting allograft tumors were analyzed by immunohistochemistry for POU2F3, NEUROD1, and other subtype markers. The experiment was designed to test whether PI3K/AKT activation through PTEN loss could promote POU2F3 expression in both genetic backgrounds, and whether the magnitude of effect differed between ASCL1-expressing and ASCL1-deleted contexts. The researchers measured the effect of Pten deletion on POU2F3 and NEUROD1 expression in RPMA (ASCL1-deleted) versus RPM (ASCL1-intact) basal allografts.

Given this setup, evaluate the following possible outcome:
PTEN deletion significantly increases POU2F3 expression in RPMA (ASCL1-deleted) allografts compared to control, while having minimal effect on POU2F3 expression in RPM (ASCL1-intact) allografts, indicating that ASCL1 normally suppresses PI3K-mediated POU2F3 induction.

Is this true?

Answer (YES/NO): NO